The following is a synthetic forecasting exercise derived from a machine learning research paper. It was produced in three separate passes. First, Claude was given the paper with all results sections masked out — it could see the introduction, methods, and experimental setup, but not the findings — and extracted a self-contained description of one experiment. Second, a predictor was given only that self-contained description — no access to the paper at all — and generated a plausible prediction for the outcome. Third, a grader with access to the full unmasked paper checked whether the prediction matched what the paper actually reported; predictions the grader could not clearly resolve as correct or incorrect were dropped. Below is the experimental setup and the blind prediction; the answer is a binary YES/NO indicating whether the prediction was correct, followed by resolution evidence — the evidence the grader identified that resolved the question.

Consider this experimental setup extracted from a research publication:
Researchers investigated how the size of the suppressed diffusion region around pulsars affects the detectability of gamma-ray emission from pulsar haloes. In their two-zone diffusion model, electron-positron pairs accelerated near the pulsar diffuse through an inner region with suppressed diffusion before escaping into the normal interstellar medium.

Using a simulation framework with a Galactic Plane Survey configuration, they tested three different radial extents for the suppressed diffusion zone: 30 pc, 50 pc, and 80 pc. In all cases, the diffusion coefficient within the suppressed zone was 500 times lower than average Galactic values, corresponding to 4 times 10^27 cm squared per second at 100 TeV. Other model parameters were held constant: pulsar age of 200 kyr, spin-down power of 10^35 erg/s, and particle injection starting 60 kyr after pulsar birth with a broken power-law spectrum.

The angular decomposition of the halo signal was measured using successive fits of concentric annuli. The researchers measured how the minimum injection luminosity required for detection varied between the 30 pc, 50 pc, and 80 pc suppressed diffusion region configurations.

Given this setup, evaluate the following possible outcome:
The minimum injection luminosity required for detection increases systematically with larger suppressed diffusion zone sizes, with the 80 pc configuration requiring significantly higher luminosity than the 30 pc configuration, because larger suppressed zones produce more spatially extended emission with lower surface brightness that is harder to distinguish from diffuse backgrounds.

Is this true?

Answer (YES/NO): NO